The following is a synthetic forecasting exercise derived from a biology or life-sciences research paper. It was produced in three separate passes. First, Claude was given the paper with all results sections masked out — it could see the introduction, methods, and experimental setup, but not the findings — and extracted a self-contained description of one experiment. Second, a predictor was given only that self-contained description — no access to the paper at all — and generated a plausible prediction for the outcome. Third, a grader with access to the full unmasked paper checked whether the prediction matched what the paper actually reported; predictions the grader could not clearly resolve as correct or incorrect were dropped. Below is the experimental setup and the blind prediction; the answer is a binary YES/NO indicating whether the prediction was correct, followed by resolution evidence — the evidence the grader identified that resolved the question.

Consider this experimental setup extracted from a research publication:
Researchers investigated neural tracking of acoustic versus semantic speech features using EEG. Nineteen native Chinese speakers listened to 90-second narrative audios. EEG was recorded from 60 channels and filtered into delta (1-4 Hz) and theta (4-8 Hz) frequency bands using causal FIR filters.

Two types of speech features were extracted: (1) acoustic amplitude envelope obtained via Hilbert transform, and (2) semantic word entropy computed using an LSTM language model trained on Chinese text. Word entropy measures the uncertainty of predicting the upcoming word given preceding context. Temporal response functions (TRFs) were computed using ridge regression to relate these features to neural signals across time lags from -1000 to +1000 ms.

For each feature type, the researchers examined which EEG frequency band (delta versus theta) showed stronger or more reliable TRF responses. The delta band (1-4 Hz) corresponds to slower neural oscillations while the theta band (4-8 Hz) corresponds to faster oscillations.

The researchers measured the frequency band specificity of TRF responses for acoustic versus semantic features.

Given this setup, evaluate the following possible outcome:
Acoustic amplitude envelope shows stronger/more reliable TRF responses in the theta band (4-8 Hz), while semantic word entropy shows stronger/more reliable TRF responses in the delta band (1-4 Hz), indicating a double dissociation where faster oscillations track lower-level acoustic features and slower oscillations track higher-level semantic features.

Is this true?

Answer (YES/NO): YES